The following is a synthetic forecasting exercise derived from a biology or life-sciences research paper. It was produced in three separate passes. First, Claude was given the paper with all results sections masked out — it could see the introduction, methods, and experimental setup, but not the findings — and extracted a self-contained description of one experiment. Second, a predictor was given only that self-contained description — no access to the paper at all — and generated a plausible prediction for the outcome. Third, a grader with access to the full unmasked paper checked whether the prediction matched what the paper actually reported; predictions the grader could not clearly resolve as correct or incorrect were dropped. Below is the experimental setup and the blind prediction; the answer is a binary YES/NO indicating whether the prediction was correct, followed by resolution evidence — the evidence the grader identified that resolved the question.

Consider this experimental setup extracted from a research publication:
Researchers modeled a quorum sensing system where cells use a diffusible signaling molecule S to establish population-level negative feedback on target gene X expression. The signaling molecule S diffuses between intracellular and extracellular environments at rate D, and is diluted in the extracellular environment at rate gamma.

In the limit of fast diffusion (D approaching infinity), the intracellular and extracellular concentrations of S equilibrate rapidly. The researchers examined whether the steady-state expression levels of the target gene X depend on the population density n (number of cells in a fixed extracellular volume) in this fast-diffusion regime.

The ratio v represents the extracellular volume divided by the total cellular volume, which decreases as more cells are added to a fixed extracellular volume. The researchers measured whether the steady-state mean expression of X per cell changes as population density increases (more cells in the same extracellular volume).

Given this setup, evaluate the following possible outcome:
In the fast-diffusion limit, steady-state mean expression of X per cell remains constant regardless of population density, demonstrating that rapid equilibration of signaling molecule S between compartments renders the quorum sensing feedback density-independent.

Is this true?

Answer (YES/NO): YES